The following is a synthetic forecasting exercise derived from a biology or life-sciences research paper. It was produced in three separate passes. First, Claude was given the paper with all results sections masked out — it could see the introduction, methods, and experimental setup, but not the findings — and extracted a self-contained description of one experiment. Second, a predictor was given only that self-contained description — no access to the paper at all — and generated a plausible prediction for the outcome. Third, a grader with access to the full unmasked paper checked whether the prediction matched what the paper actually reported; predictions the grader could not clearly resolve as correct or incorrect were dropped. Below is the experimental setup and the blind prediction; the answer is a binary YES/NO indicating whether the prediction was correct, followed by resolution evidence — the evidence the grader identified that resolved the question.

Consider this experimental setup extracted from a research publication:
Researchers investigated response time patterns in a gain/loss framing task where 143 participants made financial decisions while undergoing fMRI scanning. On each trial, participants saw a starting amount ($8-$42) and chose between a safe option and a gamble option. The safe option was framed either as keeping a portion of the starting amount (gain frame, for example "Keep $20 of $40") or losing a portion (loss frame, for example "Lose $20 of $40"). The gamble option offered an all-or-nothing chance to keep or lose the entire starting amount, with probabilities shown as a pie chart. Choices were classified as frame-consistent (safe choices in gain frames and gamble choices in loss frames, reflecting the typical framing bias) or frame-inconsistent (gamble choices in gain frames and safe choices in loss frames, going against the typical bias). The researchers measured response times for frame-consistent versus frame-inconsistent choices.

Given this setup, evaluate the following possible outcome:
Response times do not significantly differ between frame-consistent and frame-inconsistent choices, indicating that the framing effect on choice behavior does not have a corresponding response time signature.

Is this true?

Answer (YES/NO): NO